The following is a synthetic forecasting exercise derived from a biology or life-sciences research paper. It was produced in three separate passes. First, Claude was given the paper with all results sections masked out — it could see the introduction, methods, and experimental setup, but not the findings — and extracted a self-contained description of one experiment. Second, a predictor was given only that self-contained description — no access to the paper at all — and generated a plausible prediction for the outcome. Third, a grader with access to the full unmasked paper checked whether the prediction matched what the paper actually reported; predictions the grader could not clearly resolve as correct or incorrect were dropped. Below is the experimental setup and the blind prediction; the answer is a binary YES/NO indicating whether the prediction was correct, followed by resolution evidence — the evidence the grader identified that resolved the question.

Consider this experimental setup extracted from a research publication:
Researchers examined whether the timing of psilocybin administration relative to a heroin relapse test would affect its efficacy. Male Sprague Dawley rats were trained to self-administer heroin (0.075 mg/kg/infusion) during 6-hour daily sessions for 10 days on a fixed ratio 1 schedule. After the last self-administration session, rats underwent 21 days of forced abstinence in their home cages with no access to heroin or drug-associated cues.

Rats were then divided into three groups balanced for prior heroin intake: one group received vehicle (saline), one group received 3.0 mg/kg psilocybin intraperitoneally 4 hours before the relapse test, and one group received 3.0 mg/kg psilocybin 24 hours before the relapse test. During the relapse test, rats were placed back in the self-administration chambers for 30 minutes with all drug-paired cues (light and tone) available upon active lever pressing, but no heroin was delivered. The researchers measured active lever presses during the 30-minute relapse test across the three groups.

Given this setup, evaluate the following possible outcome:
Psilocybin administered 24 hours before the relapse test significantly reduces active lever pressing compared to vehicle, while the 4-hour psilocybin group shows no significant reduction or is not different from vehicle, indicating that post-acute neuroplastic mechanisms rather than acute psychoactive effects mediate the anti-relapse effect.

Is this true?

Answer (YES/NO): NO